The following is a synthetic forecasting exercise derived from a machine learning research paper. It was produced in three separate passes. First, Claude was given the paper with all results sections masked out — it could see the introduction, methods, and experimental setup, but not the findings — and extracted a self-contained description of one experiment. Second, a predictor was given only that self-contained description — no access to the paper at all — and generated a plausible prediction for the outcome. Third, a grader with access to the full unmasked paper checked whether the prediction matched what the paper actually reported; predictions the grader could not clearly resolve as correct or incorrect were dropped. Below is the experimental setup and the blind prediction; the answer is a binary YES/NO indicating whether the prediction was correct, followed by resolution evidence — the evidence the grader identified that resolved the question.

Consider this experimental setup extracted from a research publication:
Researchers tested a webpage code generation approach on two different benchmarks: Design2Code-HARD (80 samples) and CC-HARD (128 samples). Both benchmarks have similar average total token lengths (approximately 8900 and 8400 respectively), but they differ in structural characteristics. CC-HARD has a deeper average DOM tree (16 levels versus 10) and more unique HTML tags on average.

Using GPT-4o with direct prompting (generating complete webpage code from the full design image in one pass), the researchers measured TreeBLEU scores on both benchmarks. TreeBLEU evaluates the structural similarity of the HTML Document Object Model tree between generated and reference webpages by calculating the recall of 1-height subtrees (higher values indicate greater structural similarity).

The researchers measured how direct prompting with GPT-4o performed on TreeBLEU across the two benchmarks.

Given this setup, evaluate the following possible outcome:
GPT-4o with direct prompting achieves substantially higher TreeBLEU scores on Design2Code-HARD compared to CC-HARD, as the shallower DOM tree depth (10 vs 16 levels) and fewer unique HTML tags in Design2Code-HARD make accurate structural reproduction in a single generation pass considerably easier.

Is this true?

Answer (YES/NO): YES